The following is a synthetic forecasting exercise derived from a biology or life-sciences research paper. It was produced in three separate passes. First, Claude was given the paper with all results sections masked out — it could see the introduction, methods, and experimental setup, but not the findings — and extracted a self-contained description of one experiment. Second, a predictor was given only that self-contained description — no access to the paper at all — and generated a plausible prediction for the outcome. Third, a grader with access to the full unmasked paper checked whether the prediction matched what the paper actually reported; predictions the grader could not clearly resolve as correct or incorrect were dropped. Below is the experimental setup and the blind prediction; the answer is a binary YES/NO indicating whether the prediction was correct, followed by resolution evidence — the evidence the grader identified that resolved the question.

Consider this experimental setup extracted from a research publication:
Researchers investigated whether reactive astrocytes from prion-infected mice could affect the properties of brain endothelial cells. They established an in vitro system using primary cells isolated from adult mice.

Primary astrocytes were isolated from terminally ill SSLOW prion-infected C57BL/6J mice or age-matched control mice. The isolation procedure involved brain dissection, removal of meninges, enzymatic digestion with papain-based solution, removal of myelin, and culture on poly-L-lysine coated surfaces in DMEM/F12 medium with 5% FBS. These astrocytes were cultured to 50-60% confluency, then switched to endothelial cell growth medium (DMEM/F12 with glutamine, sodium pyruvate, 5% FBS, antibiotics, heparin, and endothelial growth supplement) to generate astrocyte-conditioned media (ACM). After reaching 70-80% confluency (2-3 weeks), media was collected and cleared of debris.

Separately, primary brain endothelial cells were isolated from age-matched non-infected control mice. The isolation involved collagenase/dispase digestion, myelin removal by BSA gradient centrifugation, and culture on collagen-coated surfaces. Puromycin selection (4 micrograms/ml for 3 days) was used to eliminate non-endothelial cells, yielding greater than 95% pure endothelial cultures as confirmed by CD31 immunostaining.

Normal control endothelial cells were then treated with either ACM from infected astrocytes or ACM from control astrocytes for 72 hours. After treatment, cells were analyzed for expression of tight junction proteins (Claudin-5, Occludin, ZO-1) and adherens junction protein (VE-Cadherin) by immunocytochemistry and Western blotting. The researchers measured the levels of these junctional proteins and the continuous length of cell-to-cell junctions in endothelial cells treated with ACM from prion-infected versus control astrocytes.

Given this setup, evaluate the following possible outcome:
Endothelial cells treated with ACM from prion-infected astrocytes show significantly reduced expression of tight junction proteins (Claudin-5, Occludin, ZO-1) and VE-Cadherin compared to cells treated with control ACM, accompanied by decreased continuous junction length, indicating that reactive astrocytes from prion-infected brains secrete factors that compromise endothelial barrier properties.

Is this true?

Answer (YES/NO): NO